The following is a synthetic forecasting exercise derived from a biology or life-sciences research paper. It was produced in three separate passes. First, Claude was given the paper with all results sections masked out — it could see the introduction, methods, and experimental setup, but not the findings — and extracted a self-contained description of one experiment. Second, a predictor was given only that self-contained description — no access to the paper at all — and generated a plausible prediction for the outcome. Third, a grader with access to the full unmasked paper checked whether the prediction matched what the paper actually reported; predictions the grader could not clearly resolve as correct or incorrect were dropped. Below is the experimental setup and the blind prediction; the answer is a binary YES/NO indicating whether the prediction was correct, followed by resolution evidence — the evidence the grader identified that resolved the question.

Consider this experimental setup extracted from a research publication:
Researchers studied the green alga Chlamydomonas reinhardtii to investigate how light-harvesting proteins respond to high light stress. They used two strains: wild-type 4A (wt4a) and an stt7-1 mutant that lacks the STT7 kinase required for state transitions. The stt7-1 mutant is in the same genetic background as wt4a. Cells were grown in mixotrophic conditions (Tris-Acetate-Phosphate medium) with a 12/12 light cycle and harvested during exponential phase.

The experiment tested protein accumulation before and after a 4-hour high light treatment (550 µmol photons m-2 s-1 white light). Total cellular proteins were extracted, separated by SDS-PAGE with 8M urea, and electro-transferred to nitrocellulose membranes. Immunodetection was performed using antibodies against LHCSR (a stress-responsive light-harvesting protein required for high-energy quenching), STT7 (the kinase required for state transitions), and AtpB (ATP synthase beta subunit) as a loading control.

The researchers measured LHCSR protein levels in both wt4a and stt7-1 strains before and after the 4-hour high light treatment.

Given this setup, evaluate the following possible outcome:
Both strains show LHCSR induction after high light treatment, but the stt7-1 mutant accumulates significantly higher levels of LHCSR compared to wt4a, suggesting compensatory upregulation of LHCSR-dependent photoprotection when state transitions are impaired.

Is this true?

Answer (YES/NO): YES